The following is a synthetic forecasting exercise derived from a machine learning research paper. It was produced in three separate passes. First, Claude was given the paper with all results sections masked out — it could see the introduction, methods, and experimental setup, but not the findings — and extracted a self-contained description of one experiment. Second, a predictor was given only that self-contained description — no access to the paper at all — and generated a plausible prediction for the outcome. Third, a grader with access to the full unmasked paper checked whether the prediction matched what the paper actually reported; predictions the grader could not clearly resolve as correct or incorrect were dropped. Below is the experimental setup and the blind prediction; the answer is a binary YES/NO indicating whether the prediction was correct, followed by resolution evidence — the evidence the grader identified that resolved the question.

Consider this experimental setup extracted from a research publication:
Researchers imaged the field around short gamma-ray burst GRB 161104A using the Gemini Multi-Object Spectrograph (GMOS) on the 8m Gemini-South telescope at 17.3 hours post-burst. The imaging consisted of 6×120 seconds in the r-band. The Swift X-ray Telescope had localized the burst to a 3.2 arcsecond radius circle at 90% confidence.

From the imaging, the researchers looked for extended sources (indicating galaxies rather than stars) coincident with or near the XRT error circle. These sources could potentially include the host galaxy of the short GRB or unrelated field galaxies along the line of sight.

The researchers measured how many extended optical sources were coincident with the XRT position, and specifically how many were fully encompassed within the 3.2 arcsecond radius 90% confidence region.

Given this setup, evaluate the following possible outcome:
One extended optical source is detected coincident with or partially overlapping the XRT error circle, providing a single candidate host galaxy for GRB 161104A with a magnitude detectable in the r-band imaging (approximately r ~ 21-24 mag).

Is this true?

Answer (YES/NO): NO